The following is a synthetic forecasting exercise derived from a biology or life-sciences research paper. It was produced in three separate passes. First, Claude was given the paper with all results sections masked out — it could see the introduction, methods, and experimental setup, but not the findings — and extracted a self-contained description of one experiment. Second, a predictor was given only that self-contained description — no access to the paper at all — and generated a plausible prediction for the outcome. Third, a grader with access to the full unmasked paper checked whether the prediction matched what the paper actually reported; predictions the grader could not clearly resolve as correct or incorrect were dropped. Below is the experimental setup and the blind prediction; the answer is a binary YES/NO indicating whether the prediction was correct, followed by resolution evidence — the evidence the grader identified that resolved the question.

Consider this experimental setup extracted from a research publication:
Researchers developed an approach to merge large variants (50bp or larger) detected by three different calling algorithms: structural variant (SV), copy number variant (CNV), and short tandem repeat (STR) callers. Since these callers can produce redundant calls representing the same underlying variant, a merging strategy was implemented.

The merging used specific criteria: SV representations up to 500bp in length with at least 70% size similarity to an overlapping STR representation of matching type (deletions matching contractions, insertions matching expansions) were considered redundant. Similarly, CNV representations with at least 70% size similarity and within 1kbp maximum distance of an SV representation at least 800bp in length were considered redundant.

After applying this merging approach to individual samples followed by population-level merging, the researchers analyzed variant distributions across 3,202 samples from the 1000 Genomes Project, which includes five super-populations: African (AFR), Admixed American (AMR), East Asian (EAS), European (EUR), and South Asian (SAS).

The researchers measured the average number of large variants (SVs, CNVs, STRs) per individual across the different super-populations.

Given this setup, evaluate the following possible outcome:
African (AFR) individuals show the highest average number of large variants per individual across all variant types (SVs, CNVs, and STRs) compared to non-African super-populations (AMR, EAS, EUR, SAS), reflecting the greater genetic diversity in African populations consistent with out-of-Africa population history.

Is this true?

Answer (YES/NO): NO